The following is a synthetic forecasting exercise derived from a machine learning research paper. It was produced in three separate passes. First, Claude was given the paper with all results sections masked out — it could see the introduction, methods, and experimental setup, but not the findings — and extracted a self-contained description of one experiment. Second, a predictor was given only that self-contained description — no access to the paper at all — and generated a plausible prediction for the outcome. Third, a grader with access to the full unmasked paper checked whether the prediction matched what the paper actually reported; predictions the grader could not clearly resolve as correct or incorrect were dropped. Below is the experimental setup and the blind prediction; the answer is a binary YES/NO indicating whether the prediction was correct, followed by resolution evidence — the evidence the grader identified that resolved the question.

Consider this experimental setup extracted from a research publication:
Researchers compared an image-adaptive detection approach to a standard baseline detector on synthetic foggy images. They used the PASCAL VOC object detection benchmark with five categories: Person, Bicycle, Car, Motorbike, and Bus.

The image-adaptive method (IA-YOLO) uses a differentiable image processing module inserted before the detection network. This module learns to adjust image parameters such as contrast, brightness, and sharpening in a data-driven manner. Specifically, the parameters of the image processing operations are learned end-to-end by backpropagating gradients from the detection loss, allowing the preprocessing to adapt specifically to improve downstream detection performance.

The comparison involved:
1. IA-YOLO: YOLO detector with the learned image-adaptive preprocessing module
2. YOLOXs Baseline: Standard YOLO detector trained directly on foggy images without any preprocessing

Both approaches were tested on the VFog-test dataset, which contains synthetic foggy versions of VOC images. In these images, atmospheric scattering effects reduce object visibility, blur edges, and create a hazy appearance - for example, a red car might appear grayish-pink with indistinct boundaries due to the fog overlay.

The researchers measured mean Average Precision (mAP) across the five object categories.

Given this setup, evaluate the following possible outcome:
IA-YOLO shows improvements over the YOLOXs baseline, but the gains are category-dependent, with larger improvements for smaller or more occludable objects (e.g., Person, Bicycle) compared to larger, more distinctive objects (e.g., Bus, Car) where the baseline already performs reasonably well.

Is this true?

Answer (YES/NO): NO